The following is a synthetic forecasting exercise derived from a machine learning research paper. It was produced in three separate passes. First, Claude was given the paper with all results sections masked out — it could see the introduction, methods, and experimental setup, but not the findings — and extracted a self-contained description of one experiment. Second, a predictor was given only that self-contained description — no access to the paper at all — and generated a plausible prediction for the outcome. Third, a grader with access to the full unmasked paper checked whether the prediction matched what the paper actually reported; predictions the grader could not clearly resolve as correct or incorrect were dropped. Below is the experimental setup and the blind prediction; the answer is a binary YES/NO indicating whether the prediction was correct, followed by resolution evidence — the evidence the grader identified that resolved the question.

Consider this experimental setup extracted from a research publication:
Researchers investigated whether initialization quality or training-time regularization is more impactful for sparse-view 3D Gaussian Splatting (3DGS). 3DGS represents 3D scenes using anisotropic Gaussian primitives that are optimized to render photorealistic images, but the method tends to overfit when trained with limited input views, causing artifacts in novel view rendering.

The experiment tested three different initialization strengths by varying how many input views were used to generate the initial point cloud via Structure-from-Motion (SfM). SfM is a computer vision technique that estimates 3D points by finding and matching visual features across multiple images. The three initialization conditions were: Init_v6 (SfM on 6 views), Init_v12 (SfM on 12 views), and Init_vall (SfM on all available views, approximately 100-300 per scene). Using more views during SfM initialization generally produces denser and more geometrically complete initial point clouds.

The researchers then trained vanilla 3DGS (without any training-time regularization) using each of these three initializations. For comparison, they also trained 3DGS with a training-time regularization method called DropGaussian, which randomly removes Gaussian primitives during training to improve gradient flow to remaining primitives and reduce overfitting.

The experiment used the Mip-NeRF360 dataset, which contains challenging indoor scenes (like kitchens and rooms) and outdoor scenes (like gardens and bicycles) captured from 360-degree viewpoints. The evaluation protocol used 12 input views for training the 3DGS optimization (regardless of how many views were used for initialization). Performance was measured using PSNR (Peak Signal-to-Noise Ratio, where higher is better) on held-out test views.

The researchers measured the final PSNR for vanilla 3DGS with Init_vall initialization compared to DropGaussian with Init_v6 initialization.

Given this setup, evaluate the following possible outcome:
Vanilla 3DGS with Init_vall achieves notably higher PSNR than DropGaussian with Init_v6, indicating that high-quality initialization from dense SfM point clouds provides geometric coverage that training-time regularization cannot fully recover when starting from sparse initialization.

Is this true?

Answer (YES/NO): YES